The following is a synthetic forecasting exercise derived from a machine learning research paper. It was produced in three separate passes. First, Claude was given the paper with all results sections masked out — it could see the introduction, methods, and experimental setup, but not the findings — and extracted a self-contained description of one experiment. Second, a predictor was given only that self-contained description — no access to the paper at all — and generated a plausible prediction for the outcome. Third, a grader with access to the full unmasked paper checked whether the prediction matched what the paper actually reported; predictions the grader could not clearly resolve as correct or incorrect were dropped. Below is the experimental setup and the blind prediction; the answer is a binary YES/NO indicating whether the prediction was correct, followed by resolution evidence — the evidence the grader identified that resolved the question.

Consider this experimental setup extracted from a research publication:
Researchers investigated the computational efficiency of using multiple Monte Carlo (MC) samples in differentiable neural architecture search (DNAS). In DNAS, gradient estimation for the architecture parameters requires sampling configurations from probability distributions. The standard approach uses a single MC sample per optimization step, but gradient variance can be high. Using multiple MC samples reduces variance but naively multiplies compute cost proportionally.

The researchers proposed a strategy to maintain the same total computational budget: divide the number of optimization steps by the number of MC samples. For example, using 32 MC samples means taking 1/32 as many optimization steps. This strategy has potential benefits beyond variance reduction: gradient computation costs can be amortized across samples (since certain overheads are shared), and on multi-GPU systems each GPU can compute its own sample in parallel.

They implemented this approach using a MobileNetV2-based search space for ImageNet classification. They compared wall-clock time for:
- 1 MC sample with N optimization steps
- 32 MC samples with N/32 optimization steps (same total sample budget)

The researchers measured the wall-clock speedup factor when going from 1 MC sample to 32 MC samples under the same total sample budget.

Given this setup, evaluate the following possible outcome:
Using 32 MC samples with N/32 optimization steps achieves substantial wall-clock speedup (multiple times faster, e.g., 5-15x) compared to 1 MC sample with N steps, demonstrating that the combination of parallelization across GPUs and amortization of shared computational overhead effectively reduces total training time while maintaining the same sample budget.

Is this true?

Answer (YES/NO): YES